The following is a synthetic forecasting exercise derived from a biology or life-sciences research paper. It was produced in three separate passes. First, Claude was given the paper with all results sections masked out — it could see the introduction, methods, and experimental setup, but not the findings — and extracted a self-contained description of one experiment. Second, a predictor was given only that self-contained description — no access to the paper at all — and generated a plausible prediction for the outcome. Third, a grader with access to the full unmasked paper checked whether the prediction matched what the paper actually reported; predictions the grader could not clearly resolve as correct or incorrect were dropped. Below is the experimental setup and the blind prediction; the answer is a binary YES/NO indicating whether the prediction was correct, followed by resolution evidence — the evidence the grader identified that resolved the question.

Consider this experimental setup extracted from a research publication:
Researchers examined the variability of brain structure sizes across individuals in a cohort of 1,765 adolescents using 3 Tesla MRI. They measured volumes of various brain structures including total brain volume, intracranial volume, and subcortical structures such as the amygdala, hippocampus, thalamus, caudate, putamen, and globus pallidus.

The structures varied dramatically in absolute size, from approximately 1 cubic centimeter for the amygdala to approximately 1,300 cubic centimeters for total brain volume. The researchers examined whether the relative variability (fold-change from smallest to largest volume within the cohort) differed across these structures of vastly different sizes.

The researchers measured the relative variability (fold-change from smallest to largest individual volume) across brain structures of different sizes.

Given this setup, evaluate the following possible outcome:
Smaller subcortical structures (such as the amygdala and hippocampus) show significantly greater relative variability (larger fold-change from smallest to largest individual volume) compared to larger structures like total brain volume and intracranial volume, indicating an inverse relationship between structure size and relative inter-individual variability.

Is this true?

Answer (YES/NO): NO